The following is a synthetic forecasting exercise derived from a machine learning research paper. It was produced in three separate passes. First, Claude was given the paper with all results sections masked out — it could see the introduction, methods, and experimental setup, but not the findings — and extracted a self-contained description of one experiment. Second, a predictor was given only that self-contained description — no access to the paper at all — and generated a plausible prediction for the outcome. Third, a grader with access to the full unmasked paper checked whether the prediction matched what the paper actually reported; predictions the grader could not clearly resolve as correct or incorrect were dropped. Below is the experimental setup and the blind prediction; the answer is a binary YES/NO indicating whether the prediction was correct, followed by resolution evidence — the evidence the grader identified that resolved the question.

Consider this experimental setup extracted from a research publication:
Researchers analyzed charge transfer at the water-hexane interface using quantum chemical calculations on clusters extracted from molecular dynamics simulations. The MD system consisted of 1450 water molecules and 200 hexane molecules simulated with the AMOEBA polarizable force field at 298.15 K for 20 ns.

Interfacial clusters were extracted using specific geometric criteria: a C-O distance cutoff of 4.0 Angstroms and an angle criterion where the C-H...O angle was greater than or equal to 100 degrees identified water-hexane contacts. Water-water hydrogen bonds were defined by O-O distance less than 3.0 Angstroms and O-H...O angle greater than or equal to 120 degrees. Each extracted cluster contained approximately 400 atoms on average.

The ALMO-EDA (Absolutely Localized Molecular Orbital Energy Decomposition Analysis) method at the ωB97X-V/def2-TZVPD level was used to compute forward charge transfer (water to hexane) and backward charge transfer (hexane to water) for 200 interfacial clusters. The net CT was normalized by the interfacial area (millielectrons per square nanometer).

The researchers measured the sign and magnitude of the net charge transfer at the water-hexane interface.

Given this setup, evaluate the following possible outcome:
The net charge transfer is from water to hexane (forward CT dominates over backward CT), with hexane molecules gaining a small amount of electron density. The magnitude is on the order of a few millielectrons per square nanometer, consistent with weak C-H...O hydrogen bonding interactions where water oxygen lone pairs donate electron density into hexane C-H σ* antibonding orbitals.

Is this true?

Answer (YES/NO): NO